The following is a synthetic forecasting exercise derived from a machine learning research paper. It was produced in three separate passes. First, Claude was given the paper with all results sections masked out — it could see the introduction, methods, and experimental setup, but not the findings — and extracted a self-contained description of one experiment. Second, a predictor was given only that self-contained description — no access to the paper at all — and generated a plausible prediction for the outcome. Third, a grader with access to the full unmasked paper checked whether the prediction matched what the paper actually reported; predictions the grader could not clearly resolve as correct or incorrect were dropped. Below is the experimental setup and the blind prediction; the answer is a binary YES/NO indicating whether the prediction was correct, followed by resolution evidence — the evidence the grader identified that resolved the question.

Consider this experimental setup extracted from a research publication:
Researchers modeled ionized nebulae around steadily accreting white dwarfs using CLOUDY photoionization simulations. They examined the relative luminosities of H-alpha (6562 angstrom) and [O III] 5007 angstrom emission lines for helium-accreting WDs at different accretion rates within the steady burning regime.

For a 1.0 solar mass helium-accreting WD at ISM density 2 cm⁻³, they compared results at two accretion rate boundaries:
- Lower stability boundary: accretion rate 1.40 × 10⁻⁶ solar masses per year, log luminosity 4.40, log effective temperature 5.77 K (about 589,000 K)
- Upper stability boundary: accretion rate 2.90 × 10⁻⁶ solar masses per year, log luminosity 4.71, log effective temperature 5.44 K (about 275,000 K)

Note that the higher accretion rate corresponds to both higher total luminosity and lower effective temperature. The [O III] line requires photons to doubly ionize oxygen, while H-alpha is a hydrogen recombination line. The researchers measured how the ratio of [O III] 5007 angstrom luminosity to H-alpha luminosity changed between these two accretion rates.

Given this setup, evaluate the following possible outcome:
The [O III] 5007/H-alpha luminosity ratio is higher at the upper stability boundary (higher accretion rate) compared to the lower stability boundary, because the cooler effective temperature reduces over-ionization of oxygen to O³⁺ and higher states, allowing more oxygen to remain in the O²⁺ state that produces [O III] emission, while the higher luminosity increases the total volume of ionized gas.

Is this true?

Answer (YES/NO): YES